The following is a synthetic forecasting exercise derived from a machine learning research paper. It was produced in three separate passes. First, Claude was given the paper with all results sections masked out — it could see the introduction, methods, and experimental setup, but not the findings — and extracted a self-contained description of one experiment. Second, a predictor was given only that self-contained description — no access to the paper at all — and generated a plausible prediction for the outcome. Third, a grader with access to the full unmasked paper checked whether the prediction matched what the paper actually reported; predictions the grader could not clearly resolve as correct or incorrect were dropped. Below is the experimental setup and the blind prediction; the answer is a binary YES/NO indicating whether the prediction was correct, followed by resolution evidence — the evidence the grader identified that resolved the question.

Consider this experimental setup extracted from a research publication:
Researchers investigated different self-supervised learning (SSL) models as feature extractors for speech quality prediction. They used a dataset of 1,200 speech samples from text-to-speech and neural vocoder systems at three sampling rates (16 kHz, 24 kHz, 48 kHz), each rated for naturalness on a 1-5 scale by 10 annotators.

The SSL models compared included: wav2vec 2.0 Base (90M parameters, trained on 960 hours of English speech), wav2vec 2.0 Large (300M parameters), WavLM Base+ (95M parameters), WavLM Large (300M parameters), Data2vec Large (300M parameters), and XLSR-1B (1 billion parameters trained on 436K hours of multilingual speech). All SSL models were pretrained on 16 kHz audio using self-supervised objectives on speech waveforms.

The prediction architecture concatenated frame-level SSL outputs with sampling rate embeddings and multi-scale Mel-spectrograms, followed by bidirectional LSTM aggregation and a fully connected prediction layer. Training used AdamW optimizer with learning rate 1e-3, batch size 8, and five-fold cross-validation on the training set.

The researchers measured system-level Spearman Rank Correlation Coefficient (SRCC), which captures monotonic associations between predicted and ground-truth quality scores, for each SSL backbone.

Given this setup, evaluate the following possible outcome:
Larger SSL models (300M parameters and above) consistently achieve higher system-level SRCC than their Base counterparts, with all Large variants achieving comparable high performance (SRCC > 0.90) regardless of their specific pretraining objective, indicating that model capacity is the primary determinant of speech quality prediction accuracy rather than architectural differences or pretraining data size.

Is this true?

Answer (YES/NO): NO